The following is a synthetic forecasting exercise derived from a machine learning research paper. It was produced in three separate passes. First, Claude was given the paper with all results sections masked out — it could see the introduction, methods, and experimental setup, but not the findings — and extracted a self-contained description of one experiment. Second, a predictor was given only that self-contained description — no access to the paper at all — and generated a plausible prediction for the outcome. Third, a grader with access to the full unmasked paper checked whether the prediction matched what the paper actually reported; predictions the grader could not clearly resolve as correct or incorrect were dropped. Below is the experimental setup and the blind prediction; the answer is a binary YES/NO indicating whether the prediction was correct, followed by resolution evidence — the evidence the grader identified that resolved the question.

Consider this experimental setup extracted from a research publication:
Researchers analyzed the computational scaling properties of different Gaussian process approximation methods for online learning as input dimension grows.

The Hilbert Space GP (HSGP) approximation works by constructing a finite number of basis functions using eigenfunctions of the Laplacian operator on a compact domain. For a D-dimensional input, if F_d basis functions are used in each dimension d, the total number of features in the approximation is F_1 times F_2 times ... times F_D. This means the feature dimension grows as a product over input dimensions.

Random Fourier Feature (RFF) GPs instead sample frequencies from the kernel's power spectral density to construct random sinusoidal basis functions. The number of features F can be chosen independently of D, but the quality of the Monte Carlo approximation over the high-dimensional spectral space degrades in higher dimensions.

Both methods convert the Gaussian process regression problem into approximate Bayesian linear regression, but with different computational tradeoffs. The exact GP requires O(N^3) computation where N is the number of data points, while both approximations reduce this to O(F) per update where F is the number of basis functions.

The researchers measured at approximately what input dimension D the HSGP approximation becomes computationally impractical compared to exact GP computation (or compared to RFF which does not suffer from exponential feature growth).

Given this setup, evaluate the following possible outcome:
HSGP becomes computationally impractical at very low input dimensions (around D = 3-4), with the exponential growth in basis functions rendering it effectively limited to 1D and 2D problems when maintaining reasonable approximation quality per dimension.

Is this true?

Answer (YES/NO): NO